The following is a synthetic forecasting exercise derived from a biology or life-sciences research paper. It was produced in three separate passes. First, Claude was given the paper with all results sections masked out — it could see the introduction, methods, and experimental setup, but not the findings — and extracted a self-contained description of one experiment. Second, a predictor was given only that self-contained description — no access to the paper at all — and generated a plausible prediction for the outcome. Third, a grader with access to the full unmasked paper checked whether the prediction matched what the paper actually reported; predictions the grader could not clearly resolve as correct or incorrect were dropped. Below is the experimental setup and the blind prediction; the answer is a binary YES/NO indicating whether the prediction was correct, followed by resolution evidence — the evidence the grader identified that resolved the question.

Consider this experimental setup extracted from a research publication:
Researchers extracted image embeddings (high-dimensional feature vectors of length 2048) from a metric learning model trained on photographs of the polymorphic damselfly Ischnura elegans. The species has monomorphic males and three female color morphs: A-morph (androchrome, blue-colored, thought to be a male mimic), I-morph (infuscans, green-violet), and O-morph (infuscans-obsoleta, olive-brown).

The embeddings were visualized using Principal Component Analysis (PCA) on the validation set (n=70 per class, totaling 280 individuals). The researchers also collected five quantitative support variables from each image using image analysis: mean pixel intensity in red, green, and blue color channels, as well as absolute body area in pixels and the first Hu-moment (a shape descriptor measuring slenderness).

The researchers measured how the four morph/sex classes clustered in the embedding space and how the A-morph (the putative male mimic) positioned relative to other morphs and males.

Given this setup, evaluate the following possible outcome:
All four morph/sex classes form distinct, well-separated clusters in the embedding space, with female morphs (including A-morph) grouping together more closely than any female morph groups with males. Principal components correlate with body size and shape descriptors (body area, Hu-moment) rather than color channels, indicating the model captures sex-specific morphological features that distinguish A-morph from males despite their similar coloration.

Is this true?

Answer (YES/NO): NO